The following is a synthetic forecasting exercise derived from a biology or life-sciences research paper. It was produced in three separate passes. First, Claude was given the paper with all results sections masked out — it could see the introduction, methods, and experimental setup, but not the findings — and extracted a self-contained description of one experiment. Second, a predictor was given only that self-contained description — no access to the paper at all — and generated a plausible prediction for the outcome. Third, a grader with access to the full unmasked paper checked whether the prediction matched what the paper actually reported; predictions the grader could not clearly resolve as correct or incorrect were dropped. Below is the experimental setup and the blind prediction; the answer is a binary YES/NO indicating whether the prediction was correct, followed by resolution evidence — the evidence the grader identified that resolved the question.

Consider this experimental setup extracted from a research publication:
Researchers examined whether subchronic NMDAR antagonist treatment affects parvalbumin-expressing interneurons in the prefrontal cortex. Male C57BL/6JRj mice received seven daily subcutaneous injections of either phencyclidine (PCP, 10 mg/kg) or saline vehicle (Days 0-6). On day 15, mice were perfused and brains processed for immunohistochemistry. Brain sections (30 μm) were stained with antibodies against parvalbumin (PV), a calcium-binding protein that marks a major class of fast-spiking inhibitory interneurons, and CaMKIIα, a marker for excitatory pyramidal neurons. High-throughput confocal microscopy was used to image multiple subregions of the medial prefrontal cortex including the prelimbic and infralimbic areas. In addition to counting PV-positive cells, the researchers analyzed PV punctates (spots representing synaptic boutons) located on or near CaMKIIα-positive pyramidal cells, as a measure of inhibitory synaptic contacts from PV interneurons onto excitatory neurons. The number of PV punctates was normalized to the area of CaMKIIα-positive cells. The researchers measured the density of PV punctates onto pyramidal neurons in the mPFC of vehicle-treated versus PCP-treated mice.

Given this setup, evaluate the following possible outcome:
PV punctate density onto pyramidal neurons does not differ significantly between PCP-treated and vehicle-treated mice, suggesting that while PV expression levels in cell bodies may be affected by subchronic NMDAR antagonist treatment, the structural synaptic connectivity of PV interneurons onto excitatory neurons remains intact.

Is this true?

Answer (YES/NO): NO